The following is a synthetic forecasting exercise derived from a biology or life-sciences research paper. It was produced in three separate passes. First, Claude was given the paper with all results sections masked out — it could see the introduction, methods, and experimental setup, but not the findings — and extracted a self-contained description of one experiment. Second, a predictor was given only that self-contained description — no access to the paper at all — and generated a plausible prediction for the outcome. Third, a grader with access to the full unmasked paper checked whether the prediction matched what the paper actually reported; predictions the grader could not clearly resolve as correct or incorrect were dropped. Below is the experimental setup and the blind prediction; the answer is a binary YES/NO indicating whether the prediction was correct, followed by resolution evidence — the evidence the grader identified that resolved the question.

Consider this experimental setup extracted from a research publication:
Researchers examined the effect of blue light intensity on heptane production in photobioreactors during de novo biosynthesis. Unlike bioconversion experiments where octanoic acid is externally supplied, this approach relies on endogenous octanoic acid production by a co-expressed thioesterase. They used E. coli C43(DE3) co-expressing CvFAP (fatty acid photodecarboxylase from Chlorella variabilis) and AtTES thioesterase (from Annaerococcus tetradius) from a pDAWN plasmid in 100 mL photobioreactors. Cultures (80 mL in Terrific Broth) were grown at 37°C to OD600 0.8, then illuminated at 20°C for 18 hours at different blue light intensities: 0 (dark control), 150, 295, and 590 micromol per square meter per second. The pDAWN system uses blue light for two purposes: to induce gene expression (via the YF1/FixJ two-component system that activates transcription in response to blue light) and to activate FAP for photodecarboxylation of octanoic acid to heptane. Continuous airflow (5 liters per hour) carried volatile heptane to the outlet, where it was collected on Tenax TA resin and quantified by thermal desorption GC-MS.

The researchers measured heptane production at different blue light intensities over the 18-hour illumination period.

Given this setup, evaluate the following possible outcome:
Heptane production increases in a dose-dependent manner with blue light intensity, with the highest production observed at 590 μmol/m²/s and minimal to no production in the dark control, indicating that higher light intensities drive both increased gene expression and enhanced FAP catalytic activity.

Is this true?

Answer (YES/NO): NO